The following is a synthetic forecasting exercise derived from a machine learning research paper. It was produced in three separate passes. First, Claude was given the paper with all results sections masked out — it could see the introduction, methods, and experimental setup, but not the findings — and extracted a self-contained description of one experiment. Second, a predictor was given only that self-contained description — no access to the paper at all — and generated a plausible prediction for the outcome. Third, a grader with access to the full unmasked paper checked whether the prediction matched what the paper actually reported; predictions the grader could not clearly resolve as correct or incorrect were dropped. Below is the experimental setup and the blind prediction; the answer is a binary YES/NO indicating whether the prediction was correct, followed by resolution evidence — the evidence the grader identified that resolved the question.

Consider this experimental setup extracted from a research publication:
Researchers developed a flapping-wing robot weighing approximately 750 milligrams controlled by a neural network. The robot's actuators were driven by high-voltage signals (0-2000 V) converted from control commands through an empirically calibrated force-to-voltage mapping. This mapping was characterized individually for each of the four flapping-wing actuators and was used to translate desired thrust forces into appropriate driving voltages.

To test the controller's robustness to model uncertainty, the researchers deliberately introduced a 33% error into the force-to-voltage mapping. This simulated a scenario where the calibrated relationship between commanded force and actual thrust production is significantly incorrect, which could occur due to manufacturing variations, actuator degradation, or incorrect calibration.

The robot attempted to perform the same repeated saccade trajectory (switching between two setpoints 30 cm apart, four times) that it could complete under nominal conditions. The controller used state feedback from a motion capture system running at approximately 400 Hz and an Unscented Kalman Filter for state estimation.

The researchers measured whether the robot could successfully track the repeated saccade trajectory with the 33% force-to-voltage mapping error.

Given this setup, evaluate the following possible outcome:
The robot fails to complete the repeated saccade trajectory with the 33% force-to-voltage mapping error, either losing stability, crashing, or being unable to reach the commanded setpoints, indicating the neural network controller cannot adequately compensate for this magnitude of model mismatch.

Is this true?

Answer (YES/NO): NO